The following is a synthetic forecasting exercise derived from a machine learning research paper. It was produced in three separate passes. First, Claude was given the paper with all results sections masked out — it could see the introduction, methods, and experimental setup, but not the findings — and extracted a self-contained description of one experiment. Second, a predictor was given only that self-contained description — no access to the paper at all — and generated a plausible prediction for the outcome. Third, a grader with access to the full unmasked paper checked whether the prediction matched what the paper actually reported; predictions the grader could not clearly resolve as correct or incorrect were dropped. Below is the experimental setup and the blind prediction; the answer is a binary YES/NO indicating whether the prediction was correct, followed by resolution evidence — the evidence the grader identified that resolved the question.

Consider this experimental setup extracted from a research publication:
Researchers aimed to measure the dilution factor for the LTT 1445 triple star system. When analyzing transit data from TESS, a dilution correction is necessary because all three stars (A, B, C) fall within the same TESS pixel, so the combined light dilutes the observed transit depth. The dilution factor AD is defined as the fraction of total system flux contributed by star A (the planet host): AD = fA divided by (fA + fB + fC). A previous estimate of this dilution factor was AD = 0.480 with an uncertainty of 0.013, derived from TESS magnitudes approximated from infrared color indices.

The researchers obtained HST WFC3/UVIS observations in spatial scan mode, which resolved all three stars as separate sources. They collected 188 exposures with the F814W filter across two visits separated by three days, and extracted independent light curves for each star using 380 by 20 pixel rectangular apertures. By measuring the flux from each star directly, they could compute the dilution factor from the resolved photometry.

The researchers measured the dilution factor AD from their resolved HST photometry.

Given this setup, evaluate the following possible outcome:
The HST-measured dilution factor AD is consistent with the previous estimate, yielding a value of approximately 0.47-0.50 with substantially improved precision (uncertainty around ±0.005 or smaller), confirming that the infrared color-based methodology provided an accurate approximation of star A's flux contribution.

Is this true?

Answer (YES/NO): YES